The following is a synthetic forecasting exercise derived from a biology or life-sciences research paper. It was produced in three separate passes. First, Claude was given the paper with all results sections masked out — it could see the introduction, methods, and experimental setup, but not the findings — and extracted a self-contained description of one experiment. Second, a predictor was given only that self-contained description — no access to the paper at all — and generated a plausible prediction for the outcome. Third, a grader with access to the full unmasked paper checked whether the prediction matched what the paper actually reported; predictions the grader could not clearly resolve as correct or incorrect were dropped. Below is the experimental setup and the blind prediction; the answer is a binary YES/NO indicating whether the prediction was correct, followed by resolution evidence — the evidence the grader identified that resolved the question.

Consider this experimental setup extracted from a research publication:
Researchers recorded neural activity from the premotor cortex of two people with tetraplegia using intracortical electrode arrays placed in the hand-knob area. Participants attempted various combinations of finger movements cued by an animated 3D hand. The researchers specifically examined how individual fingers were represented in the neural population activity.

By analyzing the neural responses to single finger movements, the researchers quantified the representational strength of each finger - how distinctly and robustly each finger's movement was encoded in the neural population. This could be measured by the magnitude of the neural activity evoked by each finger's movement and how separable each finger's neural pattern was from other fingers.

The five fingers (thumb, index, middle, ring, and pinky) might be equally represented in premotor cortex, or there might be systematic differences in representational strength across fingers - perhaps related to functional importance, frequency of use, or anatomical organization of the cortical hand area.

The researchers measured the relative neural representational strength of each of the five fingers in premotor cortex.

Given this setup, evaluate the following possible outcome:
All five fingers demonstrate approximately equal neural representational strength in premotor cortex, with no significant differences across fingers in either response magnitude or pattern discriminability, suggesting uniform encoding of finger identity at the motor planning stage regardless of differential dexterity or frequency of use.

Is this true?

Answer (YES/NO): NO